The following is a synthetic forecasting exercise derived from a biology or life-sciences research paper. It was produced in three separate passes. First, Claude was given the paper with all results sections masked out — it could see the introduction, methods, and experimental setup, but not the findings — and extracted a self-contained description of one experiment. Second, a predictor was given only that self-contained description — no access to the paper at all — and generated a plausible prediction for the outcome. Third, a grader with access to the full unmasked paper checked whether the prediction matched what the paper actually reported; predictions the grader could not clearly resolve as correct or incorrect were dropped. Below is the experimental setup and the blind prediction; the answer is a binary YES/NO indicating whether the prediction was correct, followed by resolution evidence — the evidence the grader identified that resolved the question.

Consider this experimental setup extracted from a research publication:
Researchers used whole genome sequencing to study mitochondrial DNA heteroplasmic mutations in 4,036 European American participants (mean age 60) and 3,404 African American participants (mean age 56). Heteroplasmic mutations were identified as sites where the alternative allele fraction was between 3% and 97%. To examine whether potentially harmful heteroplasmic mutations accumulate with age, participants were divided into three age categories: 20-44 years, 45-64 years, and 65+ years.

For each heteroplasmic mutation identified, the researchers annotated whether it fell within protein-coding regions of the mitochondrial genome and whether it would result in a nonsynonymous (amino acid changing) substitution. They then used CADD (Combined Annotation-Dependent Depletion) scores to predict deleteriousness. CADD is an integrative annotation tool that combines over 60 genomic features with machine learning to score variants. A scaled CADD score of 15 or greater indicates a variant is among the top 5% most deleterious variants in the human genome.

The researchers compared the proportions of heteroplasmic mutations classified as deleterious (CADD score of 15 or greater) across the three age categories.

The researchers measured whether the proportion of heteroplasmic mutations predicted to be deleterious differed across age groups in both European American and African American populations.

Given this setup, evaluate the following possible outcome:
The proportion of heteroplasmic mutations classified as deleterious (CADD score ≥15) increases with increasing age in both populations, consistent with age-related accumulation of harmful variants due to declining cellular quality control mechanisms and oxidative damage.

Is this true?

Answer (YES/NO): YES